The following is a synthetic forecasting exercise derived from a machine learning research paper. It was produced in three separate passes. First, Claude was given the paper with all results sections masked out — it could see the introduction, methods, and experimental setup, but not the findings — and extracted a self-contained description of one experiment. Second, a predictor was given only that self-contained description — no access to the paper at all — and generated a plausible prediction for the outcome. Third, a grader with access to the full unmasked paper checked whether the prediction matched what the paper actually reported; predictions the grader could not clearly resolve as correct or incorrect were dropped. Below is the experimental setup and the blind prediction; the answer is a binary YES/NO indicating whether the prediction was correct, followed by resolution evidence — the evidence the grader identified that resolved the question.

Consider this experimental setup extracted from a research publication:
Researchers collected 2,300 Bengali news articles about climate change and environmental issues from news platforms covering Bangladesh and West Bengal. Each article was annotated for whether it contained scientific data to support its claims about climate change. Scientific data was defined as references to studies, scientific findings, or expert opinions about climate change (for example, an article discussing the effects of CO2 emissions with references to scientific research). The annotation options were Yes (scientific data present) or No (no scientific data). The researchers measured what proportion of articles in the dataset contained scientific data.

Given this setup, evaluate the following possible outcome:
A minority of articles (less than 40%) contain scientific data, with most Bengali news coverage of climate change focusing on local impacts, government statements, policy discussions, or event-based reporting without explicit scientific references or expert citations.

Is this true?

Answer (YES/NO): YES